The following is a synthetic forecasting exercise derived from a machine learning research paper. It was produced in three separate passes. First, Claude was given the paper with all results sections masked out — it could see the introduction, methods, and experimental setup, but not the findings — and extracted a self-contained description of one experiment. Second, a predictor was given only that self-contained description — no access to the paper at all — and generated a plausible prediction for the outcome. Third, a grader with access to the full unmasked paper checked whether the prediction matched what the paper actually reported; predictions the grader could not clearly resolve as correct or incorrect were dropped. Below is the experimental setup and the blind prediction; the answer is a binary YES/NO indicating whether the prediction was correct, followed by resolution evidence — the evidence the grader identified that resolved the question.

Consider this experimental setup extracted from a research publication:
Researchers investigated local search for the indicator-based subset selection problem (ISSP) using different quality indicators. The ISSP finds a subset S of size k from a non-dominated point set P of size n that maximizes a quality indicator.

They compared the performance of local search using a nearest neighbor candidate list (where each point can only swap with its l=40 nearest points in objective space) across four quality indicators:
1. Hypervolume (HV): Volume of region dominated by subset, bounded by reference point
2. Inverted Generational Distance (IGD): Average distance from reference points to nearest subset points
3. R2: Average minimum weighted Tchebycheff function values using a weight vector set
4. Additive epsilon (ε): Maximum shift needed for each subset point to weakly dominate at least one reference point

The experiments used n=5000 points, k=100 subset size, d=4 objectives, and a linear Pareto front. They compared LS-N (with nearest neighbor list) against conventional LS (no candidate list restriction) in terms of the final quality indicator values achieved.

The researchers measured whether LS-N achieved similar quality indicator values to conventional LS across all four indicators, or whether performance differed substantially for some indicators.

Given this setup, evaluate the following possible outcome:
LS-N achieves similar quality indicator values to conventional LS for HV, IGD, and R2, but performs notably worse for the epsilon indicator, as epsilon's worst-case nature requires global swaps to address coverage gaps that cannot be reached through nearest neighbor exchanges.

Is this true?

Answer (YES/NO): YES